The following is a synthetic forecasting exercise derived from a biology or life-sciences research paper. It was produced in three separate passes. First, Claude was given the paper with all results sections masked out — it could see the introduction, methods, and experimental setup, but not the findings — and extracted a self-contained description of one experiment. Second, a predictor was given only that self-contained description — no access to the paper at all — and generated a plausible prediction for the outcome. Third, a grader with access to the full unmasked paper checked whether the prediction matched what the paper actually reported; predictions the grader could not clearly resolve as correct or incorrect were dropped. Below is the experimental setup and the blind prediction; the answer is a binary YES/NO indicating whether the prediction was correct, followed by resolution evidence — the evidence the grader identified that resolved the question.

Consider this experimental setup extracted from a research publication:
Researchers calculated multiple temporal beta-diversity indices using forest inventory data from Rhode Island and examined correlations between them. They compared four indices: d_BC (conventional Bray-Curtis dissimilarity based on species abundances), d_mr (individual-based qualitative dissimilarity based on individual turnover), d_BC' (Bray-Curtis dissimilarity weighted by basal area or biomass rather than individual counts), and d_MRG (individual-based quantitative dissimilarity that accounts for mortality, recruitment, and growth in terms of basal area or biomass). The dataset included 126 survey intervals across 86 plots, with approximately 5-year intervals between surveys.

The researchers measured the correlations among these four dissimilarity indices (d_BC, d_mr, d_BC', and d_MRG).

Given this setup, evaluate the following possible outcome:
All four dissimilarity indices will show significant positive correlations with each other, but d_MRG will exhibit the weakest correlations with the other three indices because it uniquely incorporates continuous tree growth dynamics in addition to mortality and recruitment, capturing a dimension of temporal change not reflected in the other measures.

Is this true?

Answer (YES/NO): NO